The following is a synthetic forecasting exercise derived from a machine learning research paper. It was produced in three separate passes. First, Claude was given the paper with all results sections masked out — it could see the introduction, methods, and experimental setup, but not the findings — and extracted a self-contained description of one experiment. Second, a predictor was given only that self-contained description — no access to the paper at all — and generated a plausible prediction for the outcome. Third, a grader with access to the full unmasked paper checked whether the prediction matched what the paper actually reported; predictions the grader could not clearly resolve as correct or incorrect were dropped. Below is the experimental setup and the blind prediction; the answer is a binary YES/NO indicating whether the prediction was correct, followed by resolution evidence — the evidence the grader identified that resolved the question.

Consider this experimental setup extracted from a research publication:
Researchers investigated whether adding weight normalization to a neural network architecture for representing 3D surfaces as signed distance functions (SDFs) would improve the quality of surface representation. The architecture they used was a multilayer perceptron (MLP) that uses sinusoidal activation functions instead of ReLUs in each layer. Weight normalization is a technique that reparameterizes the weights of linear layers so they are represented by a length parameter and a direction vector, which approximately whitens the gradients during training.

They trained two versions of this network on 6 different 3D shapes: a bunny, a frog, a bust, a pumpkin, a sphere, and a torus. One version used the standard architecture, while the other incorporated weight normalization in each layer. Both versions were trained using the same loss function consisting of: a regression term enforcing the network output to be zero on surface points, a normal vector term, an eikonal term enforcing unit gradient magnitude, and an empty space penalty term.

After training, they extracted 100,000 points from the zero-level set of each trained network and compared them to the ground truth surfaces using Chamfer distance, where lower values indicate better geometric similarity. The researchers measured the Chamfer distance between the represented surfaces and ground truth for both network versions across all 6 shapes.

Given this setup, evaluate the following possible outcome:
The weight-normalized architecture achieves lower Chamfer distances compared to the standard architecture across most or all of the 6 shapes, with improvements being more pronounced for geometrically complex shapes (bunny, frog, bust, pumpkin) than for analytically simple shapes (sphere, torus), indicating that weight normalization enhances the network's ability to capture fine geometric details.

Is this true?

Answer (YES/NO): NO